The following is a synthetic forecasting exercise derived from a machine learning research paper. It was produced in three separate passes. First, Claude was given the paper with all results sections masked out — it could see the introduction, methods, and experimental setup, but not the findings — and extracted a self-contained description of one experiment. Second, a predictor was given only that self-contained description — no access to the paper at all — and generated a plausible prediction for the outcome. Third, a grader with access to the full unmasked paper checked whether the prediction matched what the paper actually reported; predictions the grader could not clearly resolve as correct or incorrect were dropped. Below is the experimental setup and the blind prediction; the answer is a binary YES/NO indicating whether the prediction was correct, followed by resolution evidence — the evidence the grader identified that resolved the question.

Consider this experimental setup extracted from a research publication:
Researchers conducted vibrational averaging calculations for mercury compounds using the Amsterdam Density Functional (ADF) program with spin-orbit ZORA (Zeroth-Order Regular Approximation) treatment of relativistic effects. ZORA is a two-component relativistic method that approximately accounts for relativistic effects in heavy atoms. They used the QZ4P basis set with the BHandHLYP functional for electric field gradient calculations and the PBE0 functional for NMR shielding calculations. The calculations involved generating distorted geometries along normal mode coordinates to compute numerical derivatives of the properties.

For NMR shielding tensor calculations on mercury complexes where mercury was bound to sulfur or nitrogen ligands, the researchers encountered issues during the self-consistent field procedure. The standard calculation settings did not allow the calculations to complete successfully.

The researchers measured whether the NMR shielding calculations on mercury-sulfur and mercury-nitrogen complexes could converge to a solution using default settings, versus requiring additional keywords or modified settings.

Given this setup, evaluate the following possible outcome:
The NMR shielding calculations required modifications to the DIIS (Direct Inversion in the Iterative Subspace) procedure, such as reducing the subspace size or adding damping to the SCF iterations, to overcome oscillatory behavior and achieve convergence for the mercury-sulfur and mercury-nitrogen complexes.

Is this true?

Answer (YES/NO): NO